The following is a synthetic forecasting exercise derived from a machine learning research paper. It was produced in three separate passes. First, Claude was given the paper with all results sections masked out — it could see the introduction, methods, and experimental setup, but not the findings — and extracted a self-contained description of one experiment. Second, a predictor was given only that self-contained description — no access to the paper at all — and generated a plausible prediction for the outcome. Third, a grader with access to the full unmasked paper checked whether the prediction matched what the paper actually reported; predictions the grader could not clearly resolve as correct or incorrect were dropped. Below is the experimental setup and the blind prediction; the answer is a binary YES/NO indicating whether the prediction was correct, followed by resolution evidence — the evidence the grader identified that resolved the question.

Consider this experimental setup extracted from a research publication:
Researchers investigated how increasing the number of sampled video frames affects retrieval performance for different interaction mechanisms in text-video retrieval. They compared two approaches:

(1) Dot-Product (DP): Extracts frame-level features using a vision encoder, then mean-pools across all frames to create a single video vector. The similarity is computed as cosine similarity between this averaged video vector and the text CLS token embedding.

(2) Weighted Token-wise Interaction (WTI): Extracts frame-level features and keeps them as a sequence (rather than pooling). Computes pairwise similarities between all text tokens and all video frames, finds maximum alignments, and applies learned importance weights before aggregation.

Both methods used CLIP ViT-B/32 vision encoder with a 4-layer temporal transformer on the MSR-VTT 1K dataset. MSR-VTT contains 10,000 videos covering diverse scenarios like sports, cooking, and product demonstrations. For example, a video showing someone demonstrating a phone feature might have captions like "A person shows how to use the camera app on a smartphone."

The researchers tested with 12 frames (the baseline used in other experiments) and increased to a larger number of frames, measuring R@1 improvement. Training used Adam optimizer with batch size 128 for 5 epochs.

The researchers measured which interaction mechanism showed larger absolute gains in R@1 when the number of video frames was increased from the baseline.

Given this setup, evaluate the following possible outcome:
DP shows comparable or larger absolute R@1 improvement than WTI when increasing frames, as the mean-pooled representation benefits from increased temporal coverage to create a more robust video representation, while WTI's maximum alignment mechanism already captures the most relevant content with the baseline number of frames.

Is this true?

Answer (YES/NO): NO